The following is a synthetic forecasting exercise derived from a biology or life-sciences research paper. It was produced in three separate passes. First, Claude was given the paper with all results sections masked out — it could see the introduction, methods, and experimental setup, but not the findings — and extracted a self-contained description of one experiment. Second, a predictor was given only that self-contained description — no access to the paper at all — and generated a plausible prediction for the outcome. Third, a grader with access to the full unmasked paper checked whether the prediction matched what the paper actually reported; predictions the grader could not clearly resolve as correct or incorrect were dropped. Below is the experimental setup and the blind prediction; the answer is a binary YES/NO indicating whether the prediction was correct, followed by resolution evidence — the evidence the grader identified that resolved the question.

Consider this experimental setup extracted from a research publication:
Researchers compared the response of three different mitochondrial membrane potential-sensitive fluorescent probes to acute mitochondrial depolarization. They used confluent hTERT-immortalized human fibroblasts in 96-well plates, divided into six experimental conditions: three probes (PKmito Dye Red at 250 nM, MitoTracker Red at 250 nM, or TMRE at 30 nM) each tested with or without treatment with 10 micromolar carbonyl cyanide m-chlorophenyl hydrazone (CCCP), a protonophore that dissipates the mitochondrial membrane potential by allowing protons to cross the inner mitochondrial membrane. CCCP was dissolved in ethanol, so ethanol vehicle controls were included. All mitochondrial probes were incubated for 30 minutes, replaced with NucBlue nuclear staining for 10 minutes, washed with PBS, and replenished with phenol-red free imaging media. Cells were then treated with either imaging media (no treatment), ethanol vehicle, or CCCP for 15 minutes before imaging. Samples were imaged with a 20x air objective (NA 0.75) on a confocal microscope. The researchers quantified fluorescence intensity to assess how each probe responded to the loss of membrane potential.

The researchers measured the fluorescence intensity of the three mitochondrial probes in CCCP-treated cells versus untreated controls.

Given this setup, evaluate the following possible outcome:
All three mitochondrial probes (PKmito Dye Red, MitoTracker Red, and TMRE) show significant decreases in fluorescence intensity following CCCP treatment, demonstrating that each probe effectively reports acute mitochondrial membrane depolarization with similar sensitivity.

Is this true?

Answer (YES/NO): NO